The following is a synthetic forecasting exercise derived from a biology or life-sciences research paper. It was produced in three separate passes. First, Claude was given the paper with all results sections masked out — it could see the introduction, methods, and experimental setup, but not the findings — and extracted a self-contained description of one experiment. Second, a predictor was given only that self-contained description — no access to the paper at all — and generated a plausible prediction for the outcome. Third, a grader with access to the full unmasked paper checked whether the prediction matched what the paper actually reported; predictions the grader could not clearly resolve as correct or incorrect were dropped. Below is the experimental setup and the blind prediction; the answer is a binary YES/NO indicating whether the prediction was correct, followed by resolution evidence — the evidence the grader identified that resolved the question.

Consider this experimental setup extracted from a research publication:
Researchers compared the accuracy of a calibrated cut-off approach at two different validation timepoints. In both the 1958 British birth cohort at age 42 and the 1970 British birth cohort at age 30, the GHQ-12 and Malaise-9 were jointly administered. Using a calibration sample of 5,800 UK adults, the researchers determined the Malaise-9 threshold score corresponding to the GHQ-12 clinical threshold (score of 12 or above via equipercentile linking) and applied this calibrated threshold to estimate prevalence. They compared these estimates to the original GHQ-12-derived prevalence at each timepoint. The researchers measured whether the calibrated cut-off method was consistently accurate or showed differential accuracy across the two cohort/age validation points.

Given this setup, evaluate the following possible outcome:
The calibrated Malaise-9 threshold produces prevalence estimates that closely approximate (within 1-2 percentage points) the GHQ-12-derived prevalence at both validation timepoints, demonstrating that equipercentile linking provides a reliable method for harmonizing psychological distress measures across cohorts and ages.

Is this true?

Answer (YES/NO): NO